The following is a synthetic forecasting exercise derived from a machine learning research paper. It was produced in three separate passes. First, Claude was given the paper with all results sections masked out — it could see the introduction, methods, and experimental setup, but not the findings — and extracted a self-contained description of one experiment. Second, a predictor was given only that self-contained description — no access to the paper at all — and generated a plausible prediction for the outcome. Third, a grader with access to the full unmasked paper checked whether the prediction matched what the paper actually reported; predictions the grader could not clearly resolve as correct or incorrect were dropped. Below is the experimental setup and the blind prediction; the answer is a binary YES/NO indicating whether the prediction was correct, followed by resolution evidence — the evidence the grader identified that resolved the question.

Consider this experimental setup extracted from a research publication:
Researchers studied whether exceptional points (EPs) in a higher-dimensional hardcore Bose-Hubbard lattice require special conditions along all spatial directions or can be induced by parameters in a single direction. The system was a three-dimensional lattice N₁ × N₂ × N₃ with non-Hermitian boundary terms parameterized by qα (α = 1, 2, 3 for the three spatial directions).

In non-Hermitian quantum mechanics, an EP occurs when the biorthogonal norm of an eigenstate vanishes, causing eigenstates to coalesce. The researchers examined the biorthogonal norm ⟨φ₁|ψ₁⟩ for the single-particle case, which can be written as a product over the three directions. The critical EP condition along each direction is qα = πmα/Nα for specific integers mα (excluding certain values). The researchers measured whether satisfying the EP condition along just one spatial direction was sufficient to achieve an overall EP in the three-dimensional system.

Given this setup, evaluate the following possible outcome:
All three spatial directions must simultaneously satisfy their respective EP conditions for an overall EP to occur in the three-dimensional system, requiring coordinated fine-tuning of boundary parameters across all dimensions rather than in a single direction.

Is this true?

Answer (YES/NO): NO